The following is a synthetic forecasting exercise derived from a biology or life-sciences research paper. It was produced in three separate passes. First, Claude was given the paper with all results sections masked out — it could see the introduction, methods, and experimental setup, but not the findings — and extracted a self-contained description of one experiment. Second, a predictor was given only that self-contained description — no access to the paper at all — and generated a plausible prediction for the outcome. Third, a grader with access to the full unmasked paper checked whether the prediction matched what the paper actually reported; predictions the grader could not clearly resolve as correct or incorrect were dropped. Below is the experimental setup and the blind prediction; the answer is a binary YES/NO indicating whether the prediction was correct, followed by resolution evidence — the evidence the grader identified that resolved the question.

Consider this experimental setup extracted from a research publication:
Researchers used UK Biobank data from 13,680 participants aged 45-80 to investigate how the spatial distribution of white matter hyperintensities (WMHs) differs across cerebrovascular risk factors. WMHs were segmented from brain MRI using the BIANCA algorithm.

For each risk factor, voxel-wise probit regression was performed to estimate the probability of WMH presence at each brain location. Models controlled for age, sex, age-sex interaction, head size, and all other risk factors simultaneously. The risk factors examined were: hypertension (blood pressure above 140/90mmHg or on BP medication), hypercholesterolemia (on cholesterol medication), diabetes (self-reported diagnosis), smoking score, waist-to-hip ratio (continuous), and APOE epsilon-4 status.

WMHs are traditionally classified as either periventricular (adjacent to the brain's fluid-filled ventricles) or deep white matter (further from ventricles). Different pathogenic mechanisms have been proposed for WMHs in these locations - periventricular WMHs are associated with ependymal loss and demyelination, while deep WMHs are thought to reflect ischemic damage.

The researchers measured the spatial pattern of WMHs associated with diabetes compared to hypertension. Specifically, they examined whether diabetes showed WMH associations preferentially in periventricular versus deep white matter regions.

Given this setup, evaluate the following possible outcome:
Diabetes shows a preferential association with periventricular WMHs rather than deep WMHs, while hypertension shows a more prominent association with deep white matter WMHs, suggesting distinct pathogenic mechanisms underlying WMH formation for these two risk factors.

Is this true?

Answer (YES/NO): NO